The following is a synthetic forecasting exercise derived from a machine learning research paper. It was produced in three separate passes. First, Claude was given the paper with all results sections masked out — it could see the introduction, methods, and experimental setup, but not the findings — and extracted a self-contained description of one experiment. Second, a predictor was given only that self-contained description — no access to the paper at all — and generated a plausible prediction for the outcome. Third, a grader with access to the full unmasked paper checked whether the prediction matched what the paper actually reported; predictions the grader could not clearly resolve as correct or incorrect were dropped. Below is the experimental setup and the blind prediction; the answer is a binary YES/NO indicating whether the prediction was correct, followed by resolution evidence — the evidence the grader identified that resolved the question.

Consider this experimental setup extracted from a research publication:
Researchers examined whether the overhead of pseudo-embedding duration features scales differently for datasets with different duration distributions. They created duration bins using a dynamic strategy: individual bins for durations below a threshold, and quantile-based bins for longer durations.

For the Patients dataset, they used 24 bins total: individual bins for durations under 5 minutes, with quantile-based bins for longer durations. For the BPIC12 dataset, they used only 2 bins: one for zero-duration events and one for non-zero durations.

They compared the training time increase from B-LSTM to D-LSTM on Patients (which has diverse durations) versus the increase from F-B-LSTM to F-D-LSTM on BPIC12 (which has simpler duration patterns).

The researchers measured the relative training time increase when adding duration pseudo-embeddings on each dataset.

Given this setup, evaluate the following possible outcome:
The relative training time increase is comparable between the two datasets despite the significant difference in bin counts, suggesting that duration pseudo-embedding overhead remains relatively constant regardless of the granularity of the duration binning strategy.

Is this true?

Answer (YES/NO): NO